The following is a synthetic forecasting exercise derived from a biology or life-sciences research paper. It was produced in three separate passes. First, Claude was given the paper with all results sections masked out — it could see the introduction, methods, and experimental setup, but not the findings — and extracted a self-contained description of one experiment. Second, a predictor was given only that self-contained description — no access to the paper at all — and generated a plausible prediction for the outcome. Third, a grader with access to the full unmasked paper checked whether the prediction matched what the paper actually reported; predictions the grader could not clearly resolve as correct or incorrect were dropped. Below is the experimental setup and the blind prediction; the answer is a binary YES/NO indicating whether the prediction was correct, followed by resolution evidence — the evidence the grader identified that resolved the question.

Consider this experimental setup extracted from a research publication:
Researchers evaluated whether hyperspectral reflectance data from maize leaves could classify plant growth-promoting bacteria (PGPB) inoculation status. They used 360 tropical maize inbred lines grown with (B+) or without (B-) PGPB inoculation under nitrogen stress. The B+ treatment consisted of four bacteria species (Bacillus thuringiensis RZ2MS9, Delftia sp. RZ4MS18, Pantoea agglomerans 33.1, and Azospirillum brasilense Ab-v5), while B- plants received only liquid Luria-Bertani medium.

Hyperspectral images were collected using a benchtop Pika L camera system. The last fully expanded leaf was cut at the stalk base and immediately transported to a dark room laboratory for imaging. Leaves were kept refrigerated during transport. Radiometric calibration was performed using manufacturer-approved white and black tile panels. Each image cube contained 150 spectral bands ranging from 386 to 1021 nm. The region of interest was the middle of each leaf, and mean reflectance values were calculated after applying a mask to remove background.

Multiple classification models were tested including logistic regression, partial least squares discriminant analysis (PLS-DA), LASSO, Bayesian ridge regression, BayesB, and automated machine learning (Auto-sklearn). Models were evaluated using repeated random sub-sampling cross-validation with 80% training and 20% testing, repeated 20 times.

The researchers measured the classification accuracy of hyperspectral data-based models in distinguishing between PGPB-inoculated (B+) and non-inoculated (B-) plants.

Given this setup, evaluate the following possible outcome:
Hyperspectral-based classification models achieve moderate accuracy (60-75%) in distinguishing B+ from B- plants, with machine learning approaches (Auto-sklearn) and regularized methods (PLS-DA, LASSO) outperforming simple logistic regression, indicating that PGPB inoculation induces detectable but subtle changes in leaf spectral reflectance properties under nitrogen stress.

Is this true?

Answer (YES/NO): NO